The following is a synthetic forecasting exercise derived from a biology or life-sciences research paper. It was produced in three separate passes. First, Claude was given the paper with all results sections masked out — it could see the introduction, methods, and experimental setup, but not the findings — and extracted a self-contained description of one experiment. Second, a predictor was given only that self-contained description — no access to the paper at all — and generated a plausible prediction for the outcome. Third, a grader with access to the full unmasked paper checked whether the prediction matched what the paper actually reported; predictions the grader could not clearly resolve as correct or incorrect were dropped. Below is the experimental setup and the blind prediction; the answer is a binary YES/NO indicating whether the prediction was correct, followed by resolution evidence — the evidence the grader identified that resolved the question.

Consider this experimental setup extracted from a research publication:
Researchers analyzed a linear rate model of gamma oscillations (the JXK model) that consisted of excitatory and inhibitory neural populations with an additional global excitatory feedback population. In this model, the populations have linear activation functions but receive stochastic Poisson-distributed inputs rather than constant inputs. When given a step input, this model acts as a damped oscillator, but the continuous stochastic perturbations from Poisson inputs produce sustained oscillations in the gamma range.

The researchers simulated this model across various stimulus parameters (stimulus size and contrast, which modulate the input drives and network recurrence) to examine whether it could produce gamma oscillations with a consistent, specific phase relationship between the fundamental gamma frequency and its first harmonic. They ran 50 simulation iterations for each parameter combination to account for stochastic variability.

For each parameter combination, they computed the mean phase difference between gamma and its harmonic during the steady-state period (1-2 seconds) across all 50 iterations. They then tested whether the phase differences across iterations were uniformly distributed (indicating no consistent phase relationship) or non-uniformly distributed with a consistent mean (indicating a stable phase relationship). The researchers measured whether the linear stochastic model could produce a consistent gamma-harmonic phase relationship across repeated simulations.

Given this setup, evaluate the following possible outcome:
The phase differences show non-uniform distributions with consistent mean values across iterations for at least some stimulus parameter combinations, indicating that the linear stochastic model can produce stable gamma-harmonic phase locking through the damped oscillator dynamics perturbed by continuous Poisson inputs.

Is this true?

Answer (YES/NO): NO